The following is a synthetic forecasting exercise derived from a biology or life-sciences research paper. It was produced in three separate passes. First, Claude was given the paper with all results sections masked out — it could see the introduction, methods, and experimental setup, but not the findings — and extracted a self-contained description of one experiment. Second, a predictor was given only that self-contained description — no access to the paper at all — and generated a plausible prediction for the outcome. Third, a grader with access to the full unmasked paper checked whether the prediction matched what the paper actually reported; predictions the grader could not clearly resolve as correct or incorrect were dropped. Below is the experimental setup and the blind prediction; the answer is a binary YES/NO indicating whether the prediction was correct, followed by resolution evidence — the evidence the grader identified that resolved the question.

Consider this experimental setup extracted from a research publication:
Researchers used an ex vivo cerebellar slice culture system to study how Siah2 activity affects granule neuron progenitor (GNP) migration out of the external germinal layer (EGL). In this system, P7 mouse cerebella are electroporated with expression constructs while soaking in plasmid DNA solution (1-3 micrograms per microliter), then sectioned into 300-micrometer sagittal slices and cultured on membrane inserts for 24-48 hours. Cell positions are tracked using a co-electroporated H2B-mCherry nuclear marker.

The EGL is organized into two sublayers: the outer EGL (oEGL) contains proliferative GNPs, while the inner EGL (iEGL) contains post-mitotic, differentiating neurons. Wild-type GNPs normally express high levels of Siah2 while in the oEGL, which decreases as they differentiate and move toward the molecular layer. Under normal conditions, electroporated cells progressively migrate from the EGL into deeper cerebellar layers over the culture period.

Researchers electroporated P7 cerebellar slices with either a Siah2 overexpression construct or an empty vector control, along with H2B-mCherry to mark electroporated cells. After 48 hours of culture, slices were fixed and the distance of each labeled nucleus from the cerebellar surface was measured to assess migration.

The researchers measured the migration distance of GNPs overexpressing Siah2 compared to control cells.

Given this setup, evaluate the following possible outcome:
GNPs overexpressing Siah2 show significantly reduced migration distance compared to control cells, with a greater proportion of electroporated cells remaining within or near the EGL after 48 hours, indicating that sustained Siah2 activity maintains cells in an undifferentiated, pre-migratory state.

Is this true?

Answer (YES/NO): YES